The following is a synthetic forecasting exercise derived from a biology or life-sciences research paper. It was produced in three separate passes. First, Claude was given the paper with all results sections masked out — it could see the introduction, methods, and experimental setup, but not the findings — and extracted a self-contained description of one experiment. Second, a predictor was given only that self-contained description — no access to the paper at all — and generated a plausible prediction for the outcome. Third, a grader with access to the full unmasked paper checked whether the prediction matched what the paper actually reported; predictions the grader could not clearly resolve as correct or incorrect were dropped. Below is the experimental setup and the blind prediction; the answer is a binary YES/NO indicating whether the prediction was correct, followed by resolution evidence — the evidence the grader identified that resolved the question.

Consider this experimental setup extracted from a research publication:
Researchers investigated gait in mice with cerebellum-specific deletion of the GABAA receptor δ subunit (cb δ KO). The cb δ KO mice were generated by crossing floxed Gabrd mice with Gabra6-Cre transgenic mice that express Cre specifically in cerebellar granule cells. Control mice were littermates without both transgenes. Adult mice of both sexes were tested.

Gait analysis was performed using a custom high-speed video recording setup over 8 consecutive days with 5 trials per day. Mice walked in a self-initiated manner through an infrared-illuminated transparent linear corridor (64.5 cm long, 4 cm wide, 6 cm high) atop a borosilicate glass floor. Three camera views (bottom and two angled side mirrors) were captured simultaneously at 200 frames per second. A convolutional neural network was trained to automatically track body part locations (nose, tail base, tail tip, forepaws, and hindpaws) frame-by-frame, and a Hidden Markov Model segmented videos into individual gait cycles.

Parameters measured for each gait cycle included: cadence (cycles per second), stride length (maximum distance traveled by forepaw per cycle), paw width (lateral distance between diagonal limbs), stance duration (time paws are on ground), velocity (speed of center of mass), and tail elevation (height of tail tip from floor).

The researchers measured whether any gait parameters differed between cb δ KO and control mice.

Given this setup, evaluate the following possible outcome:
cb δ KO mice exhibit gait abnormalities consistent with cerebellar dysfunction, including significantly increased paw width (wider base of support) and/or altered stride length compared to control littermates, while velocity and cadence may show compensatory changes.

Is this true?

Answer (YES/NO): NO